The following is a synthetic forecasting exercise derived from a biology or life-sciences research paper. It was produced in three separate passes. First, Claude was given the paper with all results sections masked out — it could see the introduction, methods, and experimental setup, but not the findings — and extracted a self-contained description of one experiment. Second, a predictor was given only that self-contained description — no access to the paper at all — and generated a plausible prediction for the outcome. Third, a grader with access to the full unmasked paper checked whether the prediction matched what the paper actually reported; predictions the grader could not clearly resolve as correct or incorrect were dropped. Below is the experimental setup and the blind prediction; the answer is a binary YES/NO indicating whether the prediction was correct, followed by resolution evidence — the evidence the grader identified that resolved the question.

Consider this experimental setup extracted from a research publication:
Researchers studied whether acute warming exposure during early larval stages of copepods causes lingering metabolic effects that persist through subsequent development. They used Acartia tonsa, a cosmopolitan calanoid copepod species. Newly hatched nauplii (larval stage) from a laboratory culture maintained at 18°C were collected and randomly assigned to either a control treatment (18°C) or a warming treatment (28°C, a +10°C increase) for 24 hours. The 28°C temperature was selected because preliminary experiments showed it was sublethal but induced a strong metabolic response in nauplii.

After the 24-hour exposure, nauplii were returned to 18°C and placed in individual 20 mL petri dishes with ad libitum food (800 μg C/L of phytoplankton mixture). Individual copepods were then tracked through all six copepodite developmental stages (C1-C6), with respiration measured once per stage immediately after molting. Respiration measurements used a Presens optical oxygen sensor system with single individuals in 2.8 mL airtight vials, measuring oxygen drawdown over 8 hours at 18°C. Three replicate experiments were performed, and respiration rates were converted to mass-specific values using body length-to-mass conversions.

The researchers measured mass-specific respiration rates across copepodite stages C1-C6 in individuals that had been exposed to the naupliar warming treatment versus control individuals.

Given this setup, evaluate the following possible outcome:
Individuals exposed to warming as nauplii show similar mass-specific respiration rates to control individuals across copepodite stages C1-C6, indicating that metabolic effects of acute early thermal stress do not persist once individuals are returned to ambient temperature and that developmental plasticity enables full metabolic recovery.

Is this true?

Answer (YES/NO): YES